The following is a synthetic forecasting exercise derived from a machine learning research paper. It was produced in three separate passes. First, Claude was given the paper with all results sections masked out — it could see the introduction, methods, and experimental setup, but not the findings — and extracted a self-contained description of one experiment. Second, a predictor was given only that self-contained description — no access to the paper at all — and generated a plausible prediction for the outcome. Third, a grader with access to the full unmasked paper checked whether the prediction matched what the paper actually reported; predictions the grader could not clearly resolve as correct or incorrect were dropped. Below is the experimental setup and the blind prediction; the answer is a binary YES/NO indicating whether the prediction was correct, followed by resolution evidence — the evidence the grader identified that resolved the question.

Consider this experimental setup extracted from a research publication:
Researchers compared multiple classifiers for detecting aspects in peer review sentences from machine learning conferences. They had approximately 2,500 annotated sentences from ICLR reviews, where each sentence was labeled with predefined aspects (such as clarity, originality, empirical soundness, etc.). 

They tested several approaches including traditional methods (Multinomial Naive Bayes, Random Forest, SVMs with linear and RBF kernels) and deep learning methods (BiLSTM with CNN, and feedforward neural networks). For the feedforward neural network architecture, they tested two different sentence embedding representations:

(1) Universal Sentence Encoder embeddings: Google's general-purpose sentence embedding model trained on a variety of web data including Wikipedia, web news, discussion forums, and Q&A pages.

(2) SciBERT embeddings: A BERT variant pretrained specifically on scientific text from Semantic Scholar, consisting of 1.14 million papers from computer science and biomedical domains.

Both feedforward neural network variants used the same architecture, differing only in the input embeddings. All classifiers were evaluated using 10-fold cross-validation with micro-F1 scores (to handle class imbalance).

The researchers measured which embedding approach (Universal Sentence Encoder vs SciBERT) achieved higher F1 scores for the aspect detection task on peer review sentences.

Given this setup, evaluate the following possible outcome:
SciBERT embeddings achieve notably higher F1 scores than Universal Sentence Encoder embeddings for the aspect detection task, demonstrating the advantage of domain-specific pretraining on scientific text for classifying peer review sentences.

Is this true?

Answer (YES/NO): NO